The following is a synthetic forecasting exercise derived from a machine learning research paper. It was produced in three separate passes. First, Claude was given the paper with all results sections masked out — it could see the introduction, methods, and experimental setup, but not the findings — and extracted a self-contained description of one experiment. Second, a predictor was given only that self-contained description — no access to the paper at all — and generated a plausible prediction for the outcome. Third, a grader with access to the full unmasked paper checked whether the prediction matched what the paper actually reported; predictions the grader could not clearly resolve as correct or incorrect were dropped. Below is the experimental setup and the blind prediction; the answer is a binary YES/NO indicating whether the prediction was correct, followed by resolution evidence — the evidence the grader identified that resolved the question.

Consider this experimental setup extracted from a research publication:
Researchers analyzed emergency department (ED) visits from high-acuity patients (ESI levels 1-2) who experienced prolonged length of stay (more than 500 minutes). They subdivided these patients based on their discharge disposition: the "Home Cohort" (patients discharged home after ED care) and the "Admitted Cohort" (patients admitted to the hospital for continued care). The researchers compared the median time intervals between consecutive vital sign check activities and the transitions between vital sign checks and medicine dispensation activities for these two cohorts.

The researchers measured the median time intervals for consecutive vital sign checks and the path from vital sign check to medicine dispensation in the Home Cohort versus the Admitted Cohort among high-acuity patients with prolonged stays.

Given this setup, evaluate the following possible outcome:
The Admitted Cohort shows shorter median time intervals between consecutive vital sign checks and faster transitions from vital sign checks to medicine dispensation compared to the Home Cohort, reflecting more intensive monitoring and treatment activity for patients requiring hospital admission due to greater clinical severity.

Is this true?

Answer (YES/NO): YES